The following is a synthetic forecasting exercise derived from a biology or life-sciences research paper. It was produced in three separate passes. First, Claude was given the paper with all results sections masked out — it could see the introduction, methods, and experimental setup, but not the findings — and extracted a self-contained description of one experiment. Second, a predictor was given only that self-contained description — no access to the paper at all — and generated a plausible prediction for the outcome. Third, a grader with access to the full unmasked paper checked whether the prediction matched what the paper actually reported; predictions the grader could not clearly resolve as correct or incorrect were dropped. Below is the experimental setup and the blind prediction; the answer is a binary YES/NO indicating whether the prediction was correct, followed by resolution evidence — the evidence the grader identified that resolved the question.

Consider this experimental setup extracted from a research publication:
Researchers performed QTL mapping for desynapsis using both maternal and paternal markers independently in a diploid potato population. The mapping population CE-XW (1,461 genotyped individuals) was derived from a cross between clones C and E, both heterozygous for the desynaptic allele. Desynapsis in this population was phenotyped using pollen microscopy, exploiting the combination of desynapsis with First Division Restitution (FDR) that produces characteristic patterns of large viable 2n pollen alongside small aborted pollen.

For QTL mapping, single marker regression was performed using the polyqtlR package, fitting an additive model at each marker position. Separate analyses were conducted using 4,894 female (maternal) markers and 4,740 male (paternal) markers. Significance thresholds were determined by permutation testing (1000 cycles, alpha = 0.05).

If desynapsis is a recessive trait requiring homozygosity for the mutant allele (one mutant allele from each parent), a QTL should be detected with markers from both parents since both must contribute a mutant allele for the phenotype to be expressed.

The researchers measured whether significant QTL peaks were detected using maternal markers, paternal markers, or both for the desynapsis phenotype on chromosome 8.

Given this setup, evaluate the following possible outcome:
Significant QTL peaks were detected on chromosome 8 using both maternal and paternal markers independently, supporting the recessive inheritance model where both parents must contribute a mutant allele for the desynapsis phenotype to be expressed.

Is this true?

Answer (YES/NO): YES